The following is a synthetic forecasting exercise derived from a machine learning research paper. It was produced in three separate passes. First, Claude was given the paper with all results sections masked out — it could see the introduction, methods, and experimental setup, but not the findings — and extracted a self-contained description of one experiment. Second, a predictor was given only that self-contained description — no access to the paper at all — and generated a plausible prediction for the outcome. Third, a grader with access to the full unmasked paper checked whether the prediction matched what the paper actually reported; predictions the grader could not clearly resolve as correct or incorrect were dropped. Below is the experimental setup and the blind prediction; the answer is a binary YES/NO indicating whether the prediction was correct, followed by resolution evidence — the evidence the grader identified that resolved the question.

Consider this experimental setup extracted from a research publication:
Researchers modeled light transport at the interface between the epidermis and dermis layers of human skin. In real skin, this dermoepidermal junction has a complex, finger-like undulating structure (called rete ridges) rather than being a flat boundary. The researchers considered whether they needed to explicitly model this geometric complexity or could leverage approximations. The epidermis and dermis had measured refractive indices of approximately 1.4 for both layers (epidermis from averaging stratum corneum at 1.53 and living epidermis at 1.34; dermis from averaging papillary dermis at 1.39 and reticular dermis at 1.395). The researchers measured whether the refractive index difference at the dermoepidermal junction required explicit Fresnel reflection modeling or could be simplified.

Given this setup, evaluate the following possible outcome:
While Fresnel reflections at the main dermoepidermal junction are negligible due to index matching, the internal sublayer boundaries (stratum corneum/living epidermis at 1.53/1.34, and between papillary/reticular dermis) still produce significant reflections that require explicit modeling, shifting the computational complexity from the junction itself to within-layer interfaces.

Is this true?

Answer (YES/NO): NO